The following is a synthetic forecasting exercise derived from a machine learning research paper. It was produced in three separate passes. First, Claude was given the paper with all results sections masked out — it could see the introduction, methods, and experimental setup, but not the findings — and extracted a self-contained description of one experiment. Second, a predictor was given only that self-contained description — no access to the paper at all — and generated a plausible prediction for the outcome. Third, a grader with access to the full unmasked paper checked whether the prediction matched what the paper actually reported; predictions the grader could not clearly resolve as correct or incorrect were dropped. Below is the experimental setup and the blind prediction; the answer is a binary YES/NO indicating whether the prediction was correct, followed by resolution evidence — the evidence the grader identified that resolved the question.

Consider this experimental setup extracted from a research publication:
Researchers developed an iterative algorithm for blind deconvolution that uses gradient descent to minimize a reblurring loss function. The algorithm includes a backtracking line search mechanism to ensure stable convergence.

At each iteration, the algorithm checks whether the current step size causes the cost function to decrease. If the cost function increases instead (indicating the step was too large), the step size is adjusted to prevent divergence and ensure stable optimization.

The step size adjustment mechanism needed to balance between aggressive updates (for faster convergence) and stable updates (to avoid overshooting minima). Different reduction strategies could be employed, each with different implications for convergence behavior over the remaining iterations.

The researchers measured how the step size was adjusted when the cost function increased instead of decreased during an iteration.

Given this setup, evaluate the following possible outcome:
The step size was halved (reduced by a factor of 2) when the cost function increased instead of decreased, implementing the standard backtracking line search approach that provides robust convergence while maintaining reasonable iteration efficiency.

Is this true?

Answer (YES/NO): YES